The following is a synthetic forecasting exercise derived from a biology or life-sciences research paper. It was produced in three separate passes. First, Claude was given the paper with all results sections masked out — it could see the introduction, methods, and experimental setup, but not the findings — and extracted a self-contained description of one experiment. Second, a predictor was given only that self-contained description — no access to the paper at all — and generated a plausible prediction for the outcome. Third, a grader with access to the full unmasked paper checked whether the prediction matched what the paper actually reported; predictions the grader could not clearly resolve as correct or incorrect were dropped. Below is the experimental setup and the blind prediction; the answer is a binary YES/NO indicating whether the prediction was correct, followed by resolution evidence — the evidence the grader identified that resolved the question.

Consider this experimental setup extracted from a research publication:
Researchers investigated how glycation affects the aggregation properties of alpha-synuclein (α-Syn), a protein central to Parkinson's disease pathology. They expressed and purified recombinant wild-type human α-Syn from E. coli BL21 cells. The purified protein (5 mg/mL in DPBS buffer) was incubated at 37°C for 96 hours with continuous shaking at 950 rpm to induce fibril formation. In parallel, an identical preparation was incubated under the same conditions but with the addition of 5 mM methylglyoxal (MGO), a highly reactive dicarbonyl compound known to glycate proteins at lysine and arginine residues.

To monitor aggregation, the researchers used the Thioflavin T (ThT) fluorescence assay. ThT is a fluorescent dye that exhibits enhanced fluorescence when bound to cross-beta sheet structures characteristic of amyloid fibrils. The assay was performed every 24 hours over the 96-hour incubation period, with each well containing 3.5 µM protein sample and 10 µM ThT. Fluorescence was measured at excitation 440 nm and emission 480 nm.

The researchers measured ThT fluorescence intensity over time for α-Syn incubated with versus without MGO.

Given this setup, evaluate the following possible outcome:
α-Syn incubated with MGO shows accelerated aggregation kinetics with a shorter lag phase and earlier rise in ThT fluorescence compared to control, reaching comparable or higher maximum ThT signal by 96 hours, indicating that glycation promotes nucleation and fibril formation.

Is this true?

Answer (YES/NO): NO